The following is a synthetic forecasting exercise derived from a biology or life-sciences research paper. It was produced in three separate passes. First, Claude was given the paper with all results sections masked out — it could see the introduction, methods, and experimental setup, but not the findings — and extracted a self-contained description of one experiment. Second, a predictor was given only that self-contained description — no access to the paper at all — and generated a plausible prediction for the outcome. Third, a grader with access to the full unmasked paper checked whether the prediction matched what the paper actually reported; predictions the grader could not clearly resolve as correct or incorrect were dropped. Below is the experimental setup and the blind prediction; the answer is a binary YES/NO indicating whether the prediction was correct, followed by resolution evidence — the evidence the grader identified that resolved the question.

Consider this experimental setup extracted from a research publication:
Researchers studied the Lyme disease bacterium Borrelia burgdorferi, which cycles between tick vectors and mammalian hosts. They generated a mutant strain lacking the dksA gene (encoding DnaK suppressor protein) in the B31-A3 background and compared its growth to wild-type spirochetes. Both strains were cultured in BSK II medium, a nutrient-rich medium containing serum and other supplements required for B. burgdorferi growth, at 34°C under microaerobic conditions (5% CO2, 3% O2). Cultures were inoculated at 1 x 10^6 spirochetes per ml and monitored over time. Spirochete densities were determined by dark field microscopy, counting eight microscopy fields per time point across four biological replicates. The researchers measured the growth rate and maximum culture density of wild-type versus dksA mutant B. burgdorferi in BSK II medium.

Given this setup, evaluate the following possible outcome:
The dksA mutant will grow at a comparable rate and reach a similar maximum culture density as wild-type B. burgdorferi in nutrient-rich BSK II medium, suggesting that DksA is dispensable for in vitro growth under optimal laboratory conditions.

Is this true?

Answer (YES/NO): NO